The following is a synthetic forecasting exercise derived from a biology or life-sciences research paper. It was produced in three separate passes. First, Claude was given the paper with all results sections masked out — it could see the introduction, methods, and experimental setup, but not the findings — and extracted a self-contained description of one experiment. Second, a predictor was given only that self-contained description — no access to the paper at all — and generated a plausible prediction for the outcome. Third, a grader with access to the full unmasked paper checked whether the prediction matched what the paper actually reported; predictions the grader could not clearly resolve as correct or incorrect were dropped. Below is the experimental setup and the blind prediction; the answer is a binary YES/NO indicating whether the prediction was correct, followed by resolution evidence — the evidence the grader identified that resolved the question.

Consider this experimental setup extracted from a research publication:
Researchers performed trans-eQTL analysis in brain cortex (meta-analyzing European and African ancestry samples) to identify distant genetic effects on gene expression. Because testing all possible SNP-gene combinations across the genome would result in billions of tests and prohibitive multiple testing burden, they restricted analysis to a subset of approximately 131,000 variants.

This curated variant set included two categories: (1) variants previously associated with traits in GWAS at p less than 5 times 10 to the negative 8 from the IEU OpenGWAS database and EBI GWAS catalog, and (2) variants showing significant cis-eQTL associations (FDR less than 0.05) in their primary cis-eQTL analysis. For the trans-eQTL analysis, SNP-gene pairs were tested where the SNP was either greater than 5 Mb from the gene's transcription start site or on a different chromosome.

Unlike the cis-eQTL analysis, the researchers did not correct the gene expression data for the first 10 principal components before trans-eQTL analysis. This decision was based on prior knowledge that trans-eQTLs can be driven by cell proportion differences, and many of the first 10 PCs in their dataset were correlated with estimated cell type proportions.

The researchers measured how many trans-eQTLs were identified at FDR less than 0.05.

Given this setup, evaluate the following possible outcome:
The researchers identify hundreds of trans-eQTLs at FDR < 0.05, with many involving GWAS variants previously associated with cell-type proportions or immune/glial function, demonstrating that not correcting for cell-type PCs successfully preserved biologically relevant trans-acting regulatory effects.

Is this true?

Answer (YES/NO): NO